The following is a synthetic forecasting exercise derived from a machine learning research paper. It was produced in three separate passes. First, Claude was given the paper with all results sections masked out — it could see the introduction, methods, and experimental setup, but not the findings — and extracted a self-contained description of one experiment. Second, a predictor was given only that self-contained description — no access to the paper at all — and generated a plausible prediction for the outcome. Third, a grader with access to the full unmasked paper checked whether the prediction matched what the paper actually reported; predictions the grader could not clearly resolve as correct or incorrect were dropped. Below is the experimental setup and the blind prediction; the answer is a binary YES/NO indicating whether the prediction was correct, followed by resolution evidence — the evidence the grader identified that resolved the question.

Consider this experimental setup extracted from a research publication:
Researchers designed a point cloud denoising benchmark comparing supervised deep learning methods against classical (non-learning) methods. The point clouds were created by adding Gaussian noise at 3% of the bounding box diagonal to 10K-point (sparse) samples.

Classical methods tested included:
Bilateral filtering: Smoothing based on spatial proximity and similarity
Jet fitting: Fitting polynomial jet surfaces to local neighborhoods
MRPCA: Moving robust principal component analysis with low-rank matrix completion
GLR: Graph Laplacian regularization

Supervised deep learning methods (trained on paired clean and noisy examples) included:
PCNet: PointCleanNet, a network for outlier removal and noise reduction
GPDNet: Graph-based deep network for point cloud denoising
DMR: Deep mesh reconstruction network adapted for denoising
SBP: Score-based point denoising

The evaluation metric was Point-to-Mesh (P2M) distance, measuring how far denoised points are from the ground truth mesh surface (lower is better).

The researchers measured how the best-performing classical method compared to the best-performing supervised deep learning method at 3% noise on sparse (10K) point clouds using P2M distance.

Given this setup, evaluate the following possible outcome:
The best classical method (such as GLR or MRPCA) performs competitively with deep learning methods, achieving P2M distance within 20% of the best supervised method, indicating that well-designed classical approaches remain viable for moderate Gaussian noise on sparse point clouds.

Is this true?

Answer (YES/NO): YES